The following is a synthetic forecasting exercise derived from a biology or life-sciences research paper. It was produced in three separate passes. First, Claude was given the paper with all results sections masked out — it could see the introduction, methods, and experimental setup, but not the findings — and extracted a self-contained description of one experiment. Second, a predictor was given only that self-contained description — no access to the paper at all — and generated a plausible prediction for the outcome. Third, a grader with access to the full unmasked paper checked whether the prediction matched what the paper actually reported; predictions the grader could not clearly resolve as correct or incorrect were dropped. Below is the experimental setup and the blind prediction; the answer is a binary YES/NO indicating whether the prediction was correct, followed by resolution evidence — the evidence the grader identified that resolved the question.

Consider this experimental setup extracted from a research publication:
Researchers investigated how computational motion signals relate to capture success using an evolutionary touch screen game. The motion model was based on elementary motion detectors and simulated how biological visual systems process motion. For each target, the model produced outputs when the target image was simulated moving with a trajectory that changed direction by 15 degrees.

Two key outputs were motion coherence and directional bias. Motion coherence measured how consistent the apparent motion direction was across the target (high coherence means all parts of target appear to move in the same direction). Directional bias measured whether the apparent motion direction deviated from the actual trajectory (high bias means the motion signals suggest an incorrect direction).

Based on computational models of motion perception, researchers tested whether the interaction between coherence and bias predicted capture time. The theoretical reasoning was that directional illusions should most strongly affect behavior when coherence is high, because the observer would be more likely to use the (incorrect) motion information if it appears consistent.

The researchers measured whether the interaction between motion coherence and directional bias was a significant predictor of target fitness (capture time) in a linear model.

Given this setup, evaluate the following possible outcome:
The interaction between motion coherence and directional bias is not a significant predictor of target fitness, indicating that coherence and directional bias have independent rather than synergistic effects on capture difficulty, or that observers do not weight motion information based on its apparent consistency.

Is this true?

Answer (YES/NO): NO